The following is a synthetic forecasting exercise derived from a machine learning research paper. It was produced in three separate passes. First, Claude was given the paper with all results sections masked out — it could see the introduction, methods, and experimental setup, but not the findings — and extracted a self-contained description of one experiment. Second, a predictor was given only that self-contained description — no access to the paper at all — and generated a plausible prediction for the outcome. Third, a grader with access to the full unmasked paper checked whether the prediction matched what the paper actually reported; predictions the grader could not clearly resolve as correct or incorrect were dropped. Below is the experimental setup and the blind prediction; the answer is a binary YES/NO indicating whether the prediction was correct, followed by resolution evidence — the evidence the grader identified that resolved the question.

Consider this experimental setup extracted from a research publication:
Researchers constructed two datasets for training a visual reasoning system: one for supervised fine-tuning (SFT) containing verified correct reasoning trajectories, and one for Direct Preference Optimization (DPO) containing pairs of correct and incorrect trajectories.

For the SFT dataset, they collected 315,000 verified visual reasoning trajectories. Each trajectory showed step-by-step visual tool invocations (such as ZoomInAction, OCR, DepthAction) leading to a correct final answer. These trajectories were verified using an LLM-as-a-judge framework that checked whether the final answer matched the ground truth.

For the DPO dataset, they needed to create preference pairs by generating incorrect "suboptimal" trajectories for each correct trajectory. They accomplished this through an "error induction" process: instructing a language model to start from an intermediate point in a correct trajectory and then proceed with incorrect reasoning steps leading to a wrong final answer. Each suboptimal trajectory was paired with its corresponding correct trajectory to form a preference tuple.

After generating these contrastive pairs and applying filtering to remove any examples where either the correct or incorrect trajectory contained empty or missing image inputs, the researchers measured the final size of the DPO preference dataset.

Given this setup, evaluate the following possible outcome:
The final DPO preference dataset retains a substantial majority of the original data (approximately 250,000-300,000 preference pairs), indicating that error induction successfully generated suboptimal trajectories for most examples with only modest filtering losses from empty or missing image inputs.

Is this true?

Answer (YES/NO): YES